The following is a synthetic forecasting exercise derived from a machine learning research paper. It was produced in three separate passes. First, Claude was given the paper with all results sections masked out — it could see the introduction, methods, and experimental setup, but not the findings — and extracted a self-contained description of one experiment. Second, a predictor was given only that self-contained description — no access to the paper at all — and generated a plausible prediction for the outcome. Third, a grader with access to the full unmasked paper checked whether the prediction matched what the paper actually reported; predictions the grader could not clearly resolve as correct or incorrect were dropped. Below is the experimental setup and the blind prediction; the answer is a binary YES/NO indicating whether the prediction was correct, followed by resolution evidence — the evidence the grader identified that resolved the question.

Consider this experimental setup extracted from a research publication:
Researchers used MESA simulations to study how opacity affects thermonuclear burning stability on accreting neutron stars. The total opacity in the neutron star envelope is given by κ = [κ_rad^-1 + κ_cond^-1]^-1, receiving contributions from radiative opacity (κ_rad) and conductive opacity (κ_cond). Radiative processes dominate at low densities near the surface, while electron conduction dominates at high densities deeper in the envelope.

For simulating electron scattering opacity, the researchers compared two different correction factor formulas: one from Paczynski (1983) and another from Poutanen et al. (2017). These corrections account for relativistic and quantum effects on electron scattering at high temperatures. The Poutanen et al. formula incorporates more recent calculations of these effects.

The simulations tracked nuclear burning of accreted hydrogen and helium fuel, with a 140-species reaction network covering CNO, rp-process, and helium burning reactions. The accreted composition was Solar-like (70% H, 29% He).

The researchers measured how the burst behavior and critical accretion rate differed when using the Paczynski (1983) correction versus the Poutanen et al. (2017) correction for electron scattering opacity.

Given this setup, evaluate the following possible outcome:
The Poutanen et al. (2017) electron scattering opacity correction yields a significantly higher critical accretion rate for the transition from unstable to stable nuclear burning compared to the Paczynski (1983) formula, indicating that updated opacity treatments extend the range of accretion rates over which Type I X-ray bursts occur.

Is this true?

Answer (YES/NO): NO